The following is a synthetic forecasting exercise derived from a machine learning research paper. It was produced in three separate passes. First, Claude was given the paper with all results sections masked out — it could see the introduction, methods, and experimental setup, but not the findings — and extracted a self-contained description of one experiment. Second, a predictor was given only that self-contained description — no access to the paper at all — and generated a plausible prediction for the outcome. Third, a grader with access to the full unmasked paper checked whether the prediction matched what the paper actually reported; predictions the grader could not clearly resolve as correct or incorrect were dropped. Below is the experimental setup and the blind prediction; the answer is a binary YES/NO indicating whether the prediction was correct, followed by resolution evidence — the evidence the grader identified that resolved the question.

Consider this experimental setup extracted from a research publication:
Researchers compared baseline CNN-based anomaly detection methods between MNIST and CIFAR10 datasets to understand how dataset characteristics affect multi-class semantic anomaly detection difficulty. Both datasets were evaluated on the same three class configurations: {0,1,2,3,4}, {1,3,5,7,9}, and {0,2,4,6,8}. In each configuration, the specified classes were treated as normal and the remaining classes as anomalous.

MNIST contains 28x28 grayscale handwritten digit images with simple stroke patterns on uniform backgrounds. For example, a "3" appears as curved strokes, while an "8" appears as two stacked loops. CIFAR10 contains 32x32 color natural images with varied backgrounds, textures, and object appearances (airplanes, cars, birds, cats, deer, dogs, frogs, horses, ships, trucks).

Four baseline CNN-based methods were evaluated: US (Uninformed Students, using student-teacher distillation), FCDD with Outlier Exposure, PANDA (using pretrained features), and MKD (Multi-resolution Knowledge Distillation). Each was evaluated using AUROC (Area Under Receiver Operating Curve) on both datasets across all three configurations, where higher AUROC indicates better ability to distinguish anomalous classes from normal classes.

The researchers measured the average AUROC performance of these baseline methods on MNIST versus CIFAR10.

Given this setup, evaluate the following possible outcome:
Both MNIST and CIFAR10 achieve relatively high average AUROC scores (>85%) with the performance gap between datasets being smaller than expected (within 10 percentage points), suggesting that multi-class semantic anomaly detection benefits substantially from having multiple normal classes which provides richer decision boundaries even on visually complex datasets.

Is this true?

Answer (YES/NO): NO